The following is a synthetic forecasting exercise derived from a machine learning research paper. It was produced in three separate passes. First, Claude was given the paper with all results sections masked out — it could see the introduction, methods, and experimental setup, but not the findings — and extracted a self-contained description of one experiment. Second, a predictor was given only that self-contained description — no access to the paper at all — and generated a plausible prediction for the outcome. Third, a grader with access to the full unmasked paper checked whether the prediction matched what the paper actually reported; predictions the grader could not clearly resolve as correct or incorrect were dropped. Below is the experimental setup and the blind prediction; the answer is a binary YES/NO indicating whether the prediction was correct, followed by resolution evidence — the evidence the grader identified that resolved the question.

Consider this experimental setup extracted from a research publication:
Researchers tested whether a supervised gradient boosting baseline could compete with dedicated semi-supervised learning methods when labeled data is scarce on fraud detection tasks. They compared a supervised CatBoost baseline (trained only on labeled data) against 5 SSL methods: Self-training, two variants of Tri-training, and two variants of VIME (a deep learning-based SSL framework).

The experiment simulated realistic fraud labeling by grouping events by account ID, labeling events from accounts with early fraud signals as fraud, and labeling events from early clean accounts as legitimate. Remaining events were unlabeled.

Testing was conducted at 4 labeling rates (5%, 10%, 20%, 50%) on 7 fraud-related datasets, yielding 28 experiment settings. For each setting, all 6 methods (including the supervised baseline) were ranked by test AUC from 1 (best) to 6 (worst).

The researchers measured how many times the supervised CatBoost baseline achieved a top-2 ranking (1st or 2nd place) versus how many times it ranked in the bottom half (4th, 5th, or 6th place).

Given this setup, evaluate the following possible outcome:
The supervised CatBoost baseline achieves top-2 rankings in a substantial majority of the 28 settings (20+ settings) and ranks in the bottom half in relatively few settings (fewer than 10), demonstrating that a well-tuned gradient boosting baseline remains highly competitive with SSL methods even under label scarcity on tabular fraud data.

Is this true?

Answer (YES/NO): NO